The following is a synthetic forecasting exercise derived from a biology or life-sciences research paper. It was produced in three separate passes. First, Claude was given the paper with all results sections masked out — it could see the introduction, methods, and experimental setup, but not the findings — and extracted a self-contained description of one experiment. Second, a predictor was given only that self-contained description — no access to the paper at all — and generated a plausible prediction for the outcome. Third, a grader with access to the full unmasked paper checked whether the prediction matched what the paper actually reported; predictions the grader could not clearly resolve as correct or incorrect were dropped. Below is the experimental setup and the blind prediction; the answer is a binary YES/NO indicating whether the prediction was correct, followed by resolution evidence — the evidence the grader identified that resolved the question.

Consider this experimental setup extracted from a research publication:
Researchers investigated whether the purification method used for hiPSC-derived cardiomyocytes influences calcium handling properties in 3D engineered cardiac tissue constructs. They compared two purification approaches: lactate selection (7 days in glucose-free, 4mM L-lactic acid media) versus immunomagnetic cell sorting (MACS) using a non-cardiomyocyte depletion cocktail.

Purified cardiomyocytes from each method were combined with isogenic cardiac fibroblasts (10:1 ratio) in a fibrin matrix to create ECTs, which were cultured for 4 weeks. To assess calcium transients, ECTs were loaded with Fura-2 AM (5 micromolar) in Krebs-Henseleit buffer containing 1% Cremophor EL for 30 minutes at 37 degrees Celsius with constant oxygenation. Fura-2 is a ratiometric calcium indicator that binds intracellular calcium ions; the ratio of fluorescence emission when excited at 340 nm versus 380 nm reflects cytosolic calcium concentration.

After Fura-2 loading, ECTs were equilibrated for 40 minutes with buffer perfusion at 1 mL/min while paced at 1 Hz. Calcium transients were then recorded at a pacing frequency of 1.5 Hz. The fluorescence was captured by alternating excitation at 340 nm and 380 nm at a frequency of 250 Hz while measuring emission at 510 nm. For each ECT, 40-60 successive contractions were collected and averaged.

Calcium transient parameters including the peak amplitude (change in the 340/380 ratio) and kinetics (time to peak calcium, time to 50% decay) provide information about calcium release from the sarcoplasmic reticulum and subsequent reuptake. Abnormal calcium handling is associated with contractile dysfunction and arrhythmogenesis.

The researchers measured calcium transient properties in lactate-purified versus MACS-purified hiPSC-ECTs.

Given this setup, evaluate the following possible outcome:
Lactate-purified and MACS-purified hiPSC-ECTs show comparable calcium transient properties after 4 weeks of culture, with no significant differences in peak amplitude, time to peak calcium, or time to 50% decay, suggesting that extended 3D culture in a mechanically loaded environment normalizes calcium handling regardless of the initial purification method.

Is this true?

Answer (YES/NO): YES